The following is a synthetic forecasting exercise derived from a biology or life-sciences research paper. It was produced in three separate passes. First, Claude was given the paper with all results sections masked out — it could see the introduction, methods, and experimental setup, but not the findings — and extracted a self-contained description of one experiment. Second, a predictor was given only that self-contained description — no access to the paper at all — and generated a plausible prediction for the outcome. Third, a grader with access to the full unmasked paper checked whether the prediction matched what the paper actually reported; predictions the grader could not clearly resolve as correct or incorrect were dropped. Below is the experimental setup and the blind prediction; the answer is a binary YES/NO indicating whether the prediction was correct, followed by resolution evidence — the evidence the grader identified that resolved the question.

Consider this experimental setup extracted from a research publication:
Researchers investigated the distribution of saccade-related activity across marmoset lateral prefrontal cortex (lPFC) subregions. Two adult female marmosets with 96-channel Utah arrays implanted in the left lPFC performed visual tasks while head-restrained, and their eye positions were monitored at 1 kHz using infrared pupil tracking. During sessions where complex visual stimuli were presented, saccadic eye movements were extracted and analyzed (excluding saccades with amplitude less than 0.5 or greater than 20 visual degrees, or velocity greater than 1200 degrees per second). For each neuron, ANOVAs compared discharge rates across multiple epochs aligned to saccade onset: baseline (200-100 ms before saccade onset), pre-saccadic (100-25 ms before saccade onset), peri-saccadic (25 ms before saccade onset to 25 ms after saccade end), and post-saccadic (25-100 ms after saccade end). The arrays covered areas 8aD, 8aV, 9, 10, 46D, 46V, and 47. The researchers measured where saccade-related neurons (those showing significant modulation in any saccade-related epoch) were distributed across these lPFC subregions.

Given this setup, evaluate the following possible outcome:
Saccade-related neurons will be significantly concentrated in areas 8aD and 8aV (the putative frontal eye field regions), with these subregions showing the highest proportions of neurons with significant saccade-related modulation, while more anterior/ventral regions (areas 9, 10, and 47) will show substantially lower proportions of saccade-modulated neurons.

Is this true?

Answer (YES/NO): NO